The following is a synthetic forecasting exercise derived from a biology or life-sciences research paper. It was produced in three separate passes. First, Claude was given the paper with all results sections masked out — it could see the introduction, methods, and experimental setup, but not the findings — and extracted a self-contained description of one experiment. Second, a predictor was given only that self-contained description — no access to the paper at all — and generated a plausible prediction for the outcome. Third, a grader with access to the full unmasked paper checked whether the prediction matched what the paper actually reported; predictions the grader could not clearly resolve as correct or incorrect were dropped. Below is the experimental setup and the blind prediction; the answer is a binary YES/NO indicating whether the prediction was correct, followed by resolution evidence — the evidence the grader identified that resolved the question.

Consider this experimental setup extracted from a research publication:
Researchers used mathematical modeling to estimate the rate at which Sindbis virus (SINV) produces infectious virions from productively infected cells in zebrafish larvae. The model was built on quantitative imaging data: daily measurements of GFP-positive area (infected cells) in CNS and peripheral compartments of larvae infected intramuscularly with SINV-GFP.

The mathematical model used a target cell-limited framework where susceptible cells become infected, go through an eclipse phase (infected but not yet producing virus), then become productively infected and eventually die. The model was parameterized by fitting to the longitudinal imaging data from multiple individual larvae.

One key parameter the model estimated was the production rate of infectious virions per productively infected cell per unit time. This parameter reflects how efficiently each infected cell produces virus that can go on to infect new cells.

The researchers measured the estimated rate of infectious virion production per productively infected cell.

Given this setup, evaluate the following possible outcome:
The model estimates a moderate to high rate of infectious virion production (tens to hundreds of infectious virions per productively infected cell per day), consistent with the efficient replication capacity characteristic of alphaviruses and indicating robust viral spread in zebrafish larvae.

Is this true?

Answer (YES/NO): NO